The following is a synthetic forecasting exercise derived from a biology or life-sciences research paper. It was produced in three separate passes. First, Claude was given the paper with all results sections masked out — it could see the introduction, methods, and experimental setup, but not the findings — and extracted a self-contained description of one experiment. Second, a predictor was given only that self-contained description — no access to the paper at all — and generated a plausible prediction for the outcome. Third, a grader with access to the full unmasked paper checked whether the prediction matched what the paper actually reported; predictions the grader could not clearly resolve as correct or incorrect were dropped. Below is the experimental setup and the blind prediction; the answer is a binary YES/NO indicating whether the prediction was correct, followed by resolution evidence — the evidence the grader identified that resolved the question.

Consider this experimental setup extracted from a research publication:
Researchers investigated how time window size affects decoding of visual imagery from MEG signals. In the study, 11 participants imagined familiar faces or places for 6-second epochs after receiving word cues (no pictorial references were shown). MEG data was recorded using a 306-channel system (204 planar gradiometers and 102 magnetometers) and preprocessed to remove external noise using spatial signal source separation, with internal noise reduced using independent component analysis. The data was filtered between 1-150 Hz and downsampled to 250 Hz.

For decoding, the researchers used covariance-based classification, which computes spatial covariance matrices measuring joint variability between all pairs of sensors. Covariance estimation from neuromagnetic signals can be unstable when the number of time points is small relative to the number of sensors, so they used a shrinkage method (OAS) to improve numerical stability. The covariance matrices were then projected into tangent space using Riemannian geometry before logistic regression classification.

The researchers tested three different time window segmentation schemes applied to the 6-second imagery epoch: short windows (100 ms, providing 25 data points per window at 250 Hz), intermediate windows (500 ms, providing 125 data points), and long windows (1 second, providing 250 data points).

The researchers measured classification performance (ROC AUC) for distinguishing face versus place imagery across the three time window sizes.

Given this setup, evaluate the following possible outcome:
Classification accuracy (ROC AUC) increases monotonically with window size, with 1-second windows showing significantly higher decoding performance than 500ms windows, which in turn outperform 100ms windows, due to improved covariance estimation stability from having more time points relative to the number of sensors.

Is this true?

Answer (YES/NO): NO